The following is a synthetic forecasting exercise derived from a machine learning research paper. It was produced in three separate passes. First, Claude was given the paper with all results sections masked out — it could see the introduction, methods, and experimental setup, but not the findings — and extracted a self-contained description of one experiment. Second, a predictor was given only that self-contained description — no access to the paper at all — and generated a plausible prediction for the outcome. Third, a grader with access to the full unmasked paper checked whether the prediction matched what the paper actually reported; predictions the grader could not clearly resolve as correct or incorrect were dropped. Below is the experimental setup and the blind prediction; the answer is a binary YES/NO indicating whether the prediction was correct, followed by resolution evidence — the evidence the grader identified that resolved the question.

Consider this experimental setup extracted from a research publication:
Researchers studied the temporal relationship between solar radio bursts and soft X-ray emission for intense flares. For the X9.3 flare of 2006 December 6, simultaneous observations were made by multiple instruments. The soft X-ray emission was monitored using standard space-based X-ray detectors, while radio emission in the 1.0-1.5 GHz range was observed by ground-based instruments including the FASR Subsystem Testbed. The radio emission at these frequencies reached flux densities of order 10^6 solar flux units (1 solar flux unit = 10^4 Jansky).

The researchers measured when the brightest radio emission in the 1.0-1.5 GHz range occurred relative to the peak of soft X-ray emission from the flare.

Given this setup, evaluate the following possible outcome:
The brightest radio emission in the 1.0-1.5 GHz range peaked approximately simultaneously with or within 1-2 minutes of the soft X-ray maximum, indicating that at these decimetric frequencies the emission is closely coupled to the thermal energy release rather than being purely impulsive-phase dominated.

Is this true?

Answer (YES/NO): NO